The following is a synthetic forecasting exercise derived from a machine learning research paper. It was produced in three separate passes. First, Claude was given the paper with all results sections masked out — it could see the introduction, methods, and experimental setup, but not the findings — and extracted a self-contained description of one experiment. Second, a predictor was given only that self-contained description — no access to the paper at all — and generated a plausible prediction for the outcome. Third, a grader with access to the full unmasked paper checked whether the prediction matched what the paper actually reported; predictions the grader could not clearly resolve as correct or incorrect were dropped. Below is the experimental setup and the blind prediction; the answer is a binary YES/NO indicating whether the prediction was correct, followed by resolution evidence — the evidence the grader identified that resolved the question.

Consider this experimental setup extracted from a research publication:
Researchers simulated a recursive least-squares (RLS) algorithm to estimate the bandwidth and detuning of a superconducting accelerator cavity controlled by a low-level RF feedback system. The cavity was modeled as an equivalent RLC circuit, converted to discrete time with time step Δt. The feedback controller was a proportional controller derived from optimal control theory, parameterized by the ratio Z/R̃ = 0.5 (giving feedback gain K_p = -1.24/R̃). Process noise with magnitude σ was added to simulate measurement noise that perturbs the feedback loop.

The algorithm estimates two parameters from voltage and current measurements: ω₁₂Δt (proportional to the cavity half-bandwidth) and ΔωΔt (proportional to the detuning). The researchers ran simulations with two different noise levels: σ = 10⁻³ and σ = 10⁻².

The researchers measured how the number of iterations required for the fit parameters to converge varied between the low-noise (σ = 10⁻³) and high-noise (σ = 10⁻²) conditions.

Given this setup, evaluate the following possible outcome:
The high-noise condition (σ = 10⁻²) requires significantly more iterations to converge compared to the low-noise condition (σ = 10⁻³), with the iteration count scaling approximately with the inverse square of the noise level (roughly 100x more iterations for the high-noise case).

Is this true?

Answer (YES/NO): NO